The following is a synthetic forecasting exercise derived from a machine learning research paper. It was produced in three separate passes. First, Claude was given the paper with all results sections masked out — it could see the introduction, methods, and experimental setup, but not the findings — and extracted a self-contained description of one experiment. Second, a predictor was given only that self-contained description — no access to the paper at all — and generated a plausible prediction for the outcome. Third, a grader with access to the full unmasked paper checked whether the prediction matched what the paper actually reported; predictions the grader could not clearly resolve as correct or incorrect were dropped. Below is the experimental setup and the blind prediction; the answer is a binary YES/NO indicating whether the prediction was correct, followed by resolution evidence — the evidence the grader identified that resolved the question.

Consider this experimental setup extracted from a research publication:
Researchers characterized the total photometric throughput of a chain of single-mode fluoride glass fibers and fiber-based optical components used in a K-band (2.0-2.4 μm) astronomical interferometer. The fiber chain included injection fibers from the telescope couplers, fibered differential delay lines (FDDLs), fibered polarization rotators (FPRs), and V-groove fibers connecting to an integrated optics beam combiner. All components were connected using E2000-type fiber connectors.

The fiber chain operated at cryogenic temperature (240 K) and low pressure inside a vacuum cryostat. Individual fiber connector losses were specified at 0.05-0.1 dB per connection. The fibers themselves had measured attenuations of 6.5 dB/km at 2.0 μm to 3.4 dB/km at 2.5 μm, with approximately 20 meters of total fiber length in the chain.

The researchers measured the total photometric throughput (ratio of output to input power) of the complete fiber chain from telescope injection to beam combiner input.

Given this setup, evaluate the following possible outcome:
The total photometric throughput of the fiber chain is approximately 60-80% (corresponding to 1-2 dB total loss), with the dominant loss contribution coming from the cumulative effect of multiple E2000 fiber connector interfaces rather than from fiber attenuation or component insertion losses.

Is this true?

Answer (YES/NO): NO